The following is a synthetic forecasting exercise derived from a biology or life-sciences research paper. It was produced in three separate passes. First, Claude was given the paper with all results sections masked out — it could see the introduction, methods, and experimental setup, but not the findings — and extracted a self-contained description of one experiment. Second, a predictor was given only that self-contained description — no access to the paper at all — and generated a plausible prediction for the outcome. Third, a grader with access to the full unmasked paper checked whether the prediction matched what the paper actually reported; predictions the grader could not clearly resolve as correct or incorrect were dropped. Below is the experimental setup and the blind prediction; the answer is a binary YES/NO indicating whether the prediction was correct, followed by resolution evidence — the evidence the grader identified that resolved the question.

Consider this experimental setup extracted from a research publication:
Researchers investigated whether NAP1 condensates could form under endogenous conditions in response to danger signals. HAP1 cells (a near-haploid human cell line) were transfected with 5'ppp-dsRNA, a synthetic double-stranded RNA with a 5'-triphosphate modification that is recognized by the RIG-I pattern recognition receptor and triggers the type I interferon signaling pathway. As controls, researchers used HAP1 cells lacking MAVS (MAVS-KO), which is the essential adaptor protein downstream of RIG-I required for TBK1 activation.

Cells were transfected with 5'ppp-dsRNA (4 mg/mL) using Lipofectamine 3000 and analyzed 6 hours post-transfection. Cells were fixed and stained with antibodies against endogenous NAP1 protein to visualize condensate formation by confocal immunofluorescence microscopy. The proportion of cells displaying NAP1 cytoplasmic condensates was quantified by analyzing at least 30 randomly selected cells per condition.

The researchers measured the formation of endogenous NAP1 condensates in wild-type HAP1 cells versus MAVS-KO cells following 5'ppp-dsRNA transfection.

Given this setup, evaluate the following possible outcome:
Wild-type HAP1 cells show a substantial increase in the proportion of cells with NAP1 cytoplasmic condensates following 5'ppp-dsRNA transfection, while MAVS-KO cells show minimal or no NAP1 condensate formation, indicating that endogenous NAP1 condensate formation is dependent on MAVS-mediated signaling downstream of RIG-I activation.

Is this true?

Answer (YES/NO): YES